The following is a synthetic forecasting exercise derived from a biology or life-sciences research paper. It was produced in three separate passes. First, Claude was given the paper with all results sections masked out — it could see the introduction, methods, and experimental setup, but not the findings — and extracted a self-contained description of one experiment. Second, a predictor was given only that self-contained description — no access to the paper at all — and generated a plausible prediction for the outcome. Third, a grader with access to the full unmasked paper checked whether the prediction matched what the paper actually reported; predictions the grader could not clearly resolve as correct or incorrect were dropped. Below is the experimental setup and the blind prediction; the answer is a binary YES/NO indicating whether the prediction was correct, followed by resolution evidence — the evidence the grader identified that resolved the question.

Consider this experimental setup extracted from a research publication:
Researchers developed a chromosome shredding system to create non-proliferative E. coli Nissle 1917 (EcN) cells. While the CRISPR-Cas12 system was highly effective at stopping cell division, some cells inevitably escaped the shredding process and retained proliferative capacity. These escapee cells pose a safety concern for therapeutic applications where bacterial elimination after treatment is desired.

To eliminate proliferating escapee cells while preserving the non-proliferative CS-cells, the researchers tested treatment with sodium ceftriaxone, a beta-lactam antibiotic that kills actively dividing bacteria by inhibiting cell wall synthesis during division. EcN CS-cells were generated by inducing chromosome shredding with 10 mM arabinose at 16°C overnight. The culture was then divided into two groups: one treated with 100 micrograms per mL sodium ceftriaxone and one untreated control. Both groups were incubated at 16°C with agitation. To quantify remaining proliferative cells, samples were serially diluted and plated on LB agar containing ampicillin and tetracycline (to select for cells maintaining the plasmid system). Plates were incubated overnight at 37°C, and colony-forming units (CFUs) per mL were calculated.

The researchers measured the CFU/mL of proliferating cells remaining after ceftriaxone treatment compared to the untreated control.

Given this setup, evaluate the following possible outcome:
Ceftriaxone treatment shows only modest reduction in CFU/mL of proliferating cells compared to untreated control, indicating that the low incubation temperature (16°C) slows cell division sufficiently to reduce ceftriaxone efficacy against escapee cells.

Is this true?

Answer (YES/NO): NO